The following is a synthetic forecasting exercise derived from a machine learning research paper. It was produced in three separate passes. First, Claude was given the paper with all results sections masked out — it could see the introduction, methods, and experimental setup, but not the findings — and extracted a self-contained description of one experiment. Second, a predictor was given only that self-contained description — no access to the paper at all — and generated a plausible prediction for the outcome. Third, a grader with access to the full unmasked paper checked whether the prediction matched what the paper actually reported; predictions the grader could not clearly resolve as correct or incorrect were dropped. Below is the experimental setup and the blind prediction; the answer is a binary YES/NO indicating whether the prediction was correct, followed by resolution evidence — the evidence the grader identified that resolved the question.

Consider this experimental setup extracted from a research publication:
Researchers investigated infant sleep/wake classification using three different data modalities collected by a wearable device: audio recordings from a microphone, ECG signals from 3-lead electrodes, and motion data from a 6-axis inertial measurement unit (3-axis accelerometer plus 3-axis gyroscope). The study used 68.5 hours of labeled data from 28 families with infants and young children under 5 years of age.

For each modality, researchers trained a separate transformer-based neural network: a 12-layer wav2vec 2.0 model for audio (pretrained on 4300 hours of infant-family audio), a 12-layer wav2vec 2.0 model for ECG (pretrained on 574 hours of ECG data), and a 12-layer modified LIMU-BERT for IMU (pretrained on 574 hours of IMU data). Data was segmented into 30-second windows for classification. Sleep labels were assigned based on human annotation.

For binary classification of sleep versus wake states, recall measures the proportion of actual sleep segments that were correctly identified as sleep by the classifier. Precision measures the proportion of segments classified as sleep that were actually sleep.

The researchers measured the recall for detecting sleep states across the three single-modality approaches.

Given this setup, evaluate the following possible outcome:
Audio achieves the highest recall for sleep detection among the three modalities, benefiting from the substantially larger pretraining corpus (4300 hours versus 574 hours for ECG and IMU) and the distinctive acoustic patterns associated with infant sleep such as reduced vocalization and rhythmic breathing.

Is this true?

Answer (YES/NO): NO